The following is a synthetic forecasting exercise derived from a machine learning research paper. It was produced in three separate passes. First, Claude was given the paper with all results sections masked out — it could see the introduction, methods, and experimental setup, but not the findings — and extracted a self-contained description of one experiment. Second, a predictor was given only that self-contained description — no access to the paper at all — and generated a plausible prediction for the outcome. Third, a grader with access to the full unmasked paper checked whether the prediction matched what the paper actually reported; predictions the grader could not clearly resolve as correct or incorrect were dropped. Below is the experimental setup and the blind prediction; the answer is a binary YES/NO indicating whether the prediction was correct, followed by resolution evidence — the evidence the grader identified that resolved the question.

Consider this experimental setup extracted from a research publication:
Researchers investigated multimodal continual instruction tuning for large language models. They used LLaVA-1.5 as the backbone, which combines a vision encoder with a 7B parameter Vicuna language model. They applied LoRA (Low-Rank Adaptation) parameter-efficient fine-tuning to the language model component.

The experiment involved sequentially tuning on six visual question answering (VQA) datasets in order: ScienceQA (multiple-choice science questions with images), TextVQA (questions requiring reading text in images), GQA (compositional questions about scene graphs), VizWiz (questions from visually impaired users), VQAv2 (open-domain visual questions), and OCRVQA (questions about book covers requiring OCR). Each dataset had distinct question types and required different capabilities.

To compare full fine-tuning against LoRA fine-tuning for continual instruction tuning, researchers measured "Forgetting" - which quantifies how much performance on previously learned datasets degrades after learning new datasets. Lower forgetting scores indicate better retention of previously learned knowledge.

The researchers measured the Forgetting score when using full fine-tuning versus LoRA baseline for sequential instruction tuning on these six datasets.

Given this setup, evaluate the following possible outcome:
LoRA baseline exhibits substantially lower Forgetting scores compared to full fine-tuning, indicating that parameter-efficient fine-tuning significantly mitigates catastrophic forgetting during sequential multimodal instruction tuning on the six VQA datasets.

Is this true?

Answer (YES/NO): NO